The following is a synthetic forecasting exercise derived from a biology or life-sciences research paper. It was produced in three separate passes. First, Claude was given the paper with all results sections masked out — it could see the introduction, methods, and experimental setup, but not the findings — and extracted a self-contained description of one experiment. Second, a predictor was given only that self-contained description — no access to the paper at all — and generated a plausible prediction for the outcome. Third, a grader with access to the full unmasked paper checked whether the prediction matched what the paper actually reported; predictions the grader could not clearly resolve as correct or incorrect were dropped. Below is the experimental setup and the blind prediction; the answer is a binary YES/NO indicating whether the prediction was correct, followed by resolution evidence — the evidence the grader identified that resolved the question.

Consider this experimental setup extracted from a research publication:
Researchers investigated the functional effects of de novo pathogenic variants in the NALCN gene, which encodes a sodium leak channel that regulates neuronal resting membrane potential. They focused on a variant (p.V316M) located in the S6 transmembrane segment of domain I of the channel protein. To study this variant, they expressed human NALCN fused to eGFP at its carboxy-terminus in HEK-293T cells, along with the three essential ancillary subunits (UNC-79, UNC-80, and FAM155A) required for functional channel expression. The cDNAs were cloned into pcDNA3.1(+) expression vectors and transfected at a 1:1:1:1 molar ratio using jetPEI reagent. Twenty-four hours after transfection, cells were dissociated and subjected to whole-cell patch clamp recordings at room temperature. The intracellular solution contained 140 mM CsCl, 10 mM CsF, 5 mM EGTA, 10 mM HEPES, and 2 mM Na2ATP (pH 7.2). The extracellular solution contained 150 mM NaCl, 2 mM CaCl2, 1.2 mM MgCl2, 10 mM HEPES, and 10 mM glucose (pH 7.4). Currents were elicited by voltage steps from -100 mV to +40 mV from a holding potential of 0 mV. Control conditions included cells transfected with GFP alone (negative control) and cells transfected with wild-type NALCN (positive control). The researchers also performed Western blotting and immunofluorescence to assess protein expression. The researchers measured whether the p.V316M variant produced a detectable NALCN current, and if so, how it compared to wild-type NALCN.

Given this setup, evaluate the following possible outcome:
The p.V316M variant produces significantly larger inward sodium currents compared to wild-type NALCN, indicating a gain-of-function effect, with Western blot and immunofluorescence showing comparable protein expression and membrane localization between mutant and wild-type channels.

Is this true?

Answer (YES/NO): NO